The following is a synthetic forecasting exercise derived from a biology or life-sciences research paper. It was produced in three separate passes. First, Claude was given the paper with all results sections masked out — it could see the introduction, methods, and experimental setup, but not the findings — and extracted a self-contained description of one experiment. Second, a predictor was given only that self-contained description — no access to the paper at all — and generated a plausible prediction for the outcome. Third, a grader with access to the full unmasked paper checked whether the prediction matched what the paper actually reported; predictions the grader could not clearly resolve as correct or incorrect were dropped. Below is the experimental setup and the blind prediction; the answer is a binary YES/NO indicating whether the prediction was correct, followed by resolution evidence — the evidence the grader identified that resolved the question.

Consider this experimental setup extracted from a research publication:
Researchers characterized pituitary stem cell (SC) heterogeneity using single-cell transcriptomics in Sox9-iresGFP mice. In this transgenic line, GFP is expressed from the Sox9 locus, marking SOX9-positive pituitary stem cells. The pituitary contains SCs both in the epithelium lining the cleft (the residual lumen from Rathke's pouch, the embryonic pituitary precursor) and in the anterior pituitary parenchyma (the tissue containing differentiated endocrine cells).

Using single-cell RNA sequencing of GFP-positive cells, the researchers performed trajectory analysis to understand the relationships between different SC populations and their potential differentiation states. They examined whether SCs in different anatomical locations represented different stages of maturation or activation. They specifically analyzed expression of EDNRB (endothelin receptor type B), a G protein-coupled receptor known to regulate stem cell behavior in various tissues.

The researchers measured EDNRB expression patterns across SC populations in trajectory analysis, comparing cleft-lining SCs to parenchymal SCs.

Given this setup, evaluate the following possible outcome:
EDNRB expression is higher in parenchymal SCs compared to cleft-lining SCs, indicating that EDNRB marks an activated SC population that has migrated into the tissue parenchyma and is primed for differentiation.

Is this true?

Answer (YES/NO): NO